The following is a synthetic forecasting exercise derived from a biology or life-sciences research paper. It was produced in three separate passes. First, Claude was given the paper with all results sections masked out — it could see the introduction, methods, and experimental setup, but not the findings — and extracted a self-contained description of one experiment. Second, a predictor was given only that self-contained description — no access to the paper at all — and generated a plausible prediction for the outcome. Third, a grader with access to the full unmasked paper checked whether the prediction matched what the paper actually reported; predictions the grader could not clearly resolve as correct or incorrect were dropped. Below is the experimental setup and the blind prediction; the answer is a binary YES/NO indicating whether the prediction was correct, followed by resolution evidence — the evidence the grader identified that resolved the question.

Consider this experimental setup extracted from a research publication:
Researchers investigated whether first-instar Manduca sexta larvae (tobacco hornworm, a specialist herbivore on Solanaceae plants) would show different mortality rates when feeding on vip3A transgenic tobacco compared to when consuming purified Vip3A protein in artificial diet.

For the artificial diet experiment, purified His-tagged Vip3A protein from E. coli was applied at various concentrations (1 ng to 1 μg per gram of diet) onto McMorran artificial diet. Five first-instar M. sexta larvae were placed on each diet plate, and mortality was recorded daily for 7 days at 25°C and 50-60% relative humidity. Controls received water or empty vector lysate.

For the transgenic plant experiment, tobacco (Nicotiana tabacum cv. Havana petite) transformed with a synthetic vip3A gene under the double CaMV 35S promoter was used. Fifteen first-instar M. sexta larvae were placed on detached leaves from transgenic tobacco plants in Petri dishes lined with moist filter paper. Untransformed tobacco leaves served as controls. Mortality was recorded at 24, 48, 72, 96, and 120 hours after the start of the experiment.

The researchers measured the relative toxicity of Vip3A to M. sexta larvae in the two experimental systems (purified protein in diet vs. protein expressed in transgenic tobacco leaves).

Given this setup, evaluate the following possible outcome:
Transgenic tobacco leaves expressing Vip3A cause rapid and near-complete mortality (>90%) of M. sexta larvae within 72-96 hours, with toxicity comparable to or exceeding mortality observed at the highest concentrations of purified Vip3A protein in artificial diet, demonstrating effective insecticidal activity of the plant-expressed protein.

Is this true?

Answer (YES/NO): NO